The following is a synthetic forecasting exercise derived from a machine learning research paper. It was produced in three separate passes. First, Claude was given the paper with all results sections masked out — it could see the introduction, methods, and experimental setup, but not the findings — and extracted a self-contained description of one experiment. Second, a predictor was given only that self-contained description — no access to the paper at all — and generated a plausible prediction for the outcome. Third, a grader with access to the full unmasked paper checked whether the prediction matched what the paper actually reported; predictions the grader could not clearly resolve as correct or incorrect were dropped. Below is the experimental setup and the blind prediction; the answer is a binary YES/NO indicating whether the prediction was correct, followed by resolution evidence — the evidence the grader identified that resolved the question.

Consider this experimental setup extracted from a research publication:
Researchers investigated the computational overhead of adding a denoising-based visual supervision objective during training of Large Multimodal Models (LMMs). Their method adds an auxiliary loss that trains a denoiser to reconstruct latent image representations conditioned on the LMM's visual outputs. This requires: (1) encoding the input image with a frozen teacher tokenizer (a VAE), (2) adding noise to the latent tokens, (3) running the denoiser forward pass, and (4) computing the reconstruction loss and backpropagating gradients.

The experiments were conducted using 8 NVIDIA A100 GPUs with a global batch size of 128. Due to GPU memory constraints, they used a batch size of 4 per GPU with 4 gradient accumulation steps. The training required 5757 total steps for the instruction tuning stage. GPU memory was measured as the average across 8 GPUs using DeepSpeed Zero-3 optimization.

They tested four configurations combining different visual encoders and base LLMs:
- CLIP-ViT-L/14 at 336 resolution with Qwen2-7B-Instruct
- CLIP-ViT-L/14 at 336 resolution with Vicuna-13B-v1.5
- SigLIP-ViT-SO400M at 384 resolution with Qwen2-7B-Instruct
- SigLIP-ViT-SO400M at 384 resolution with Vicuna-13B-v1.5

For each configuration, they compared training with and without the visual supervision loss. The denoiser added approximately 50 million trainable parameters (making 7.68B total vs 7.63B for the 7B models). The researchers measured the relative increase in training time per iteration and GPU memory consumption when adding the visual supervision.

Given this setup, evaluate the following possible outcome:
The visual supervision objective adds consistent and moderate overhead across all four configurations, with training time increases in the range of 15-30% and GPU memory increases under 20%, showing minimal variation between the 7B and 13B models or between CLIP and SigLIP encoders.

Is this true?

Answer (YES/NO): NO